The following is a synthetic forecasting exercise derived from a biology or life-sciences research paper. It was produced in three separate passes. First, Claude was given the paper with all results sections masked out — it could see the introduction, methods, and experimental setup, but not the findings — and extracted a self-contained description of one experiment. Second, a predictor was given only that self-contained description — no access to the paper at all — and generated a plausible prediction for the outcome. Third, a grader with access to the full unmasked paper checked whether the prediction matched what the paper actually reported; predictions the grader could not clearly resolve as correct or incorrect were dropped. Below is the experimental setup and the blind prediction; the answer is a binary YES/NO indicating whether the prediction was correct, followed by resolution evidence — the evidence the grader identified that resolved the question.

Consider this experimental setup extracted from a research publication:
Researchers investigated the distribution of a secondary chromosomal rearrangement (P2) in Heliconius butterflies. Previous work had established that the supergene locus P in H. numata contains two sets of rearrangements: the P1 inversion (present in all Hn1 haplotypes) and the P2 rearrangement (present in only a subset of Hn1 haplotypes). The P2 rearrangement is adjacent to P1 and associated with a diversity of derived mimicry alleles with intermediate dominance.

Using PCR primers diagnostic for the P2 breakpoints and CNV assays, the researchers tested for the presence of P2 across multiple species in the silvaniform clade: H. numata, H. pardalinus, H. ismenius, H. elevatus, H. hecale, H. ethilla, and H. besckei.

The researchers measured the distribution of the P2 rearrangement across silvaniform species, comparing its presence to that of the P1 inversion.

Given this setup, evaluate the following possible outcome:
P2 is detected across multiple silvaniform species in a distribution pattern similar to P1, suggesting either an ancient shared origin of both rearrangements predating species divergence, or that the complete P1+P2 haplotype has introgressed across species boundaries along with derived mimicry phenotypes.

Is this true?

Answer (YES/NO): NO